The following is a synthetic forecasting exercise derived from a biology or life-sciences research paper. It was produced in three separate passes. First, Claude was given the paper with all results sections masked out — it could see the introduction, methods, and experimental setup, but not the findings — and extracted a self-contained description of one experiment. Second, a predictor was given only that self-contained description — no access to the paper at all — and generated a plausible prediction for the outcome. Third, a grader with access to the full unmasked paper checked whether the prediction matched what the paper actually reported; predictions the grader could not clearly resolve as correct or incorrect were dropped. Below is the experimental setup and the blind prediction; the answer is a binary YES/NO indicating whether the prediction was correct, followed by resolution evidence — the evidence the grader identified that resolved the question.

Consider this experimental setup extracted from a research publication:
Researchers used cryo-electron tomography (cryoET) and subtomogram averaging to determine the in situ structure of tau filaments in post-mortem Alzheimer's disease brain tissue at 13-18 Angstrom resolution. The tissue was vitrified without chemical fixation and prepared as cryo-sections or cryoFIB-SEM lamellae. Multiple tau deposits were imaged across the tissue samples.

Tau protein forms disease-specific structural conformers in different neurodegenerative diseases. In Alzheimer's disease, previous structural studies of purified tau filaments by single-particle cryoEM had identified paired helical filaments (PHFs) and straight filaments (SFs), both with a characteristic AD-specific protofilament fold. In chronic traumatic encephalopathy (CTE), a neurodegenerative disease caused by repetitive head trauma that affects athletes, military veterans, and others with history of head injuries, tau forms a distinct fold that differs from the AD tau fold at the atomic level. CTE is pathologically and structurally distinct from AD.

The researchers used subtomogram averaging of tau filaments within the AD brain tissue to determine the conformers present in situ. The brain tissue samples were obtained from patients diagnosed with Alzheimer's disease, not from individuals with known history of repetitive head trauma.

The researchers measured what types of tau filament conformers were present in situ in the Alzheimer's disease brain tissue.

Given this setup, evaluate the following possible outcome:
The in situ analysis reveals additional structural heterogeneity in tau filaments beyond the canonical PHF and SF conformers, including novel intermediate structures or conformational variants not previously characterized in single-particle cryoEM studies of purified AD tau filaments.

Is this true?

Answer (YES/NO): YES